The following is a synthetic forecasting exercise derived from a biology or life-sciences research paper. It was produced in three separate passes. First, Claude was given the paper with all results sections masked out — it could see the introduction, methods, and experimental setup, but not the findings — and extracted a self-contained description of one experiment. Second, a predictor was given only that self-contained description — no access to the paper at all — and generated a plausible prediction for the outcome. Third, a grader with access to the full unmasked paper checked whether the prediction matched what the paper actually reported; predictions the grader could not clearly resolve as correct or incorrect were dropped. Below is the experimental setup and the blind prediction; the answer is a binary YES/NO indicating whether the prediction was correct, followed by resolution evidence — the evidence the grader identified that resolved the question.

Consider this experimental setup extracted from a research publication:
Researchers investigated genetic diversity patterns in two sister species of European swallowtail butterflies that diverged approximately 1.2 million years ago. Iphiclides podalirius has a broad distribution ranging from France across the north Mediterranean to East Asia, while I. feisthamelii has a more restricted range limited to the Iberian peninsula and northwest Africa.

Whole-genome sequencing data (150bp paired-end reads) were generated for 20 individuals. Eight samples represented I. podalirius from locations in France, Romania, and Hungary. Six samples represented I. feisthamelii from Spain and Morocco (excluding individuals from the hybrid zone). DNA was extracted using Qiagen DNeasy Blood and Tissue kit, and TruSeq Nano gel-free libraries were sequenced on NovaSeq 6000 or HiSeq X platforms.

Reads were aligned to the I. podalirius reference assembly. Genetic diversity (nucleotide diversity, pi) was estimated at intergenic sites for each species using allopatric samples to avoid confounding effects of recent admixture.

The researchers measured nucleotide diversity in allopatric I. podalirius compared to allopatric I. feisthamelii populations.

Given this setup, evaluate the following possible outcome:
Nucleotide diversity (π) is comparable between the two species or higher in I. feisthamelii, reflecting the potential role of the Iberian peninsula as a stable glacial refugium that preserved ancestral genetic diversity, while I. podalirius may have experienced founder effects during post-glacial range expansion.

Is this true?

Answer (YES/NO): YES